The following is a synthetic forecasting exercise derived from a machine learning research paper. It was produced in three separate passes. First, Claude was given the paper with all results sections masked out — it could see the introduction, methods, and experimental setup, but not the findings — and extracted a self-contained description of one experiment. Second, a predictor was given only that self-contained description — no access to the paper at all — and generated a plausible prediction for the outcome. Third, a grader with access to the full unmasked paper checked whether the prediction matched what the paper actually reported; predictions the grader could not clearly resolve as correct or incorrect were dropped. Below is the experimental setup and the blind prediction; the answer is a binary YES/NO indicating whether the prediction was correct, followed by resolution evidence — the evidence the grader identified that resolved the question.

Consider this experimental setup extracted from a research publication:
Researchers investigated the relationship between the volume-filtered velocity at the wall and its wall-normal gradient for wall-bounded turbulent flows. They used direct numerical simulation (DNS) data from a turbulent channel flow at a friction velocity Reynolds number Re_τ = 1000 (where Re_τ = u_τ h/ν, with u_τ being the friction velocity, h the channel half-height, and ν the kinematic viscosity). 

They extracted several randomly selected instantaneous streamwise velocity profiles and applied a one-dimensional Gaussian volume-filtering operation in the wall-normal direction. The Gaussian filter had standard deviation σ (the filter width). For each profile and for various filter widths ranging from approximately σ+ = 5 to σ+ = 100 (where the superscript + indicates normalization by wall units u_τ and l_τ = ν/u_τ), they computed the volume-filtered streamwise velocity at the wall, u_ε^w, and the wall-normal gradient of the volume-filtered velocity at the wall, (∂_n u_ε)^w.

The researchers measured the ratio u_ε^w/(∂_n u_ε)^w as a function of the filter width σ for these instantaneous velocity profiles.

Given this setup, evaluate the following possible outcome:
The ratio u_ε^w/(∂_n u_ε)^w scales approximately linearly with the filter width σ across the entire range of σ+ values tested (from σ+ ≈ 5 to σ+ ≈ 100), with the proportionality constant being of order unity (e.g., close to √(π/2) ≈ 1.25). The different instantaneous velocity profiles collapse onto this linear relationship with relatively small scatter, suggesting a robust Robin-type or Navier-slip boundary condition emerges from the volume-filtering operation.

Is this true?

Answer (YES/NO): NO